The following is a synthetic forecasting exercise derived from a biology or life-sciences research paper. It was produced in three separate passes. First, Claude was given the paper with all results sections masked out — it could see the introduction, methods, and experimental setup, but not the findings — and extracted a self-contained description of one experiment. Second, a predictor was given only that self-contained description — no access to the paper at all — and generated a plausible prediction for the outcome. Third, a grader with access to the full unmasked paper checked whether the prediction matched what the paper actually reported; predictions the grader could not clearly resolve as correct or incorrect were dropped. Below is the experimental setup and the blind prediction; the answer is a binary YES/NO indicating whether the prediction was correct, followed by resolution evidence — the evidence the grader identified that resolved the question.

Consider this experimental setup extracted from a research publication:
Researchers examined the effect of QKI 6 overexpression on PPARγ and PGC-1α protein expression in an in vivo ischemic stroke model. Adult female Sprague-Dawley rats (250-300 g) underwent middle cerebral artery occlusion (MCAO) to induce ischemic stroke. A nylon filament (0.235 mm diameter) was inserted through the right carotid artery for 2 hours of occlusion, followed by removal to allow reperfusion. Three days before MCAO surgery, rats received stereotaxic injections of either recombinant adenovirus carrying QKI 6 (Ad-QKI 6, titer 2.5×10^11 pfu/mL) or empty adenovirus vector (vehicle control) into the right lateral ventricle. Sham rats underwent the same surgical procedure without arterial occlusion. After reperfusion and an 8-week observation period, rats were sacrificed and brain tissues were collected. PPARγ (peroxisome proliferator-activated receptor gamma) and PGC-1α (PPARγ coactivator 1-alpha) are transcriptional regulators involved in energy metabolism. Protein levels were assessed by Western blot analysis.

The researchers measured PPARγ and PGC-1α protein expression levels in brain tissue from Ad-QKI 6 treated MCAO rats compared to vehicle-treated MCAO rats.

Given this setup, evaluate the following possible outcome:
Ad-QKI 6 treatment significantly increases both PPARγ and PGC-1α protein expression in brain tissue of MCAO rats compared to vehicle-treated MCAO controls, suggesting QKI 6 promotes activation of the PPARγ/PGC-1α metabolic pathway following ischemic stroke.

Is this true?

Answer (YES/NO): YES